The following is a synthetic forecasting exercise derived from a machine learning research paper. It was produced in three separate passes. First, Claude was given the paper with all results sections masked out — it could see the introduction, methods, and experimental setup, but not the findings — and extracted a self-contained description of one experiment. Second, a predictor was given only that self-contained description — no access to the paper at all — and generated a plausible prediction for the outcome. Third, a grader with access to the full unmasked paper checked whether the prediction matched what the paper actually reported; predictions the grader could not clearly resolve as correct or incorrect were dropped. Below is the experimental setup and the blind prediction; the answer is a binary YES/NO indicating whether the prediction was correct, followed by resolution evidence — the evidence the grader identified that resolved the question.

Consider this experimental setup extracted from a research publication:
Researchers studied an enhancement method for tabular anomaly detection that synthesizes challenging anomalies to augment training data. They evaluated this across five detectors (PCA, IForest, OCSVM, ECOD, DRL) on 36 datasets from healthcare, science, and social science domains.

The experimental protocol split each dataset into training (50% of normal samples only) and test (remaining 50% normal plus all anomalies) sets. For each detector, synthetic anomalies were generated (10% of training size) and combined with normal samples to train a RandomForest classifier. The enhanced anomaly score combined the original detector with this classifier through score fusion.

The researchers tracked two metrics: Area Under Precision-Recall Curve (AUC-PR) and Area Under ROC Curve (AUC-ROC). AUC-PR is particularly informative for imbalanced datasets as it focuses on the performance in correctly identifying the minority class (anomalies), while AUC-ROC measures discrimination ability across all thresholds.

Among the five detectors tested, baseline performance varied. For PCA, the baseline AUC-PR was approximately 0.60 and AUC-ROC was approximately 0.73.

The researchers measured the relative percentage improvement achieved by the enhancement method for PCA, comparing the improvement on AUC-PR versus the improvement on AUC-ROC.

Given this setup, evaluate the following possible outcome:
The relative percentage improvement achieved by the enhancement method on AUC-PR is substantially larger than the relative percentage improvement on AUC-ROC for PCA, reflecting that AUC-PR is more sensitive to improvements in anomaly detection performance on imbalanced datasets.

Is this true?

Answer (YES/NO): YES